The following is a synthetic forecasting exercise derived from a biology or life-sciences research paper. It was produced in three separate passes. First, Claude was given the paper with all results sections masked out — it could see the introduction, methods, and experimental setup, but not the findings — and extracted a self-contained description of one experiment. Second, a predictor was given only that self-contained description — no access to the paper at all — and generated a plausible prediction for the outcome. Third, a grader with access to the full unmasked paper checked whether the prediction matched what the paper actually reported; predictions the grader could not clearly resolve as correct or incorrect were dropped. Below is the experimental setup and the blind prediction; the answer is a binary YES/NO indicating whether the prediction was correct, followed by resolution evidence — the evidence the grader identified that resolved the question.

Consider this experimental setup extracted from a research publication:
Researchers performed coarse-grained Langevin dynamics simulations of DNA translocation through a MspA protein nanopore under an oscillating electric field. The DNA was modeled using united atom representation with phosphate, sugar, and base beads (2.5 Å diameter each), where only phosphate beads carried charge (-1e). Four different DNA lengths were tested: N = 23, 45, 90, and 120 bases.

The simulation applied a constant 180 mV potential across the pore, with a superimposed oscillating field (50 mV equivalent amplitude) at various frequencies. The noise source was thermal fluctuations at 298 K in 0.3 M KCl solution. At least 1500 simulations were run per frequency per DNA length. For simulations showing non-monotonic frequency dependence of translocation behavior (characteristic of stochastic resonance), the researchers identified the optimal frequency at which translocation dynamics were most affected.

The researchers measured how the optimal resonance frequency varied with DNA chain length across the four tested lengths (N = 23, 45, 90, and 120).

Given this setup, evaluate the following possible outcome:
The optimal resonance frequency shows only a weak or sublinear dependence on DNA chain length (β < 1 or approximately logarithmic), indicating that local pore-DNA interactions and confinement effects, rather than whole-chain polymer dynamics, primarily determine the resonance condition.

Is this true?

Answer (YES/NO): NO